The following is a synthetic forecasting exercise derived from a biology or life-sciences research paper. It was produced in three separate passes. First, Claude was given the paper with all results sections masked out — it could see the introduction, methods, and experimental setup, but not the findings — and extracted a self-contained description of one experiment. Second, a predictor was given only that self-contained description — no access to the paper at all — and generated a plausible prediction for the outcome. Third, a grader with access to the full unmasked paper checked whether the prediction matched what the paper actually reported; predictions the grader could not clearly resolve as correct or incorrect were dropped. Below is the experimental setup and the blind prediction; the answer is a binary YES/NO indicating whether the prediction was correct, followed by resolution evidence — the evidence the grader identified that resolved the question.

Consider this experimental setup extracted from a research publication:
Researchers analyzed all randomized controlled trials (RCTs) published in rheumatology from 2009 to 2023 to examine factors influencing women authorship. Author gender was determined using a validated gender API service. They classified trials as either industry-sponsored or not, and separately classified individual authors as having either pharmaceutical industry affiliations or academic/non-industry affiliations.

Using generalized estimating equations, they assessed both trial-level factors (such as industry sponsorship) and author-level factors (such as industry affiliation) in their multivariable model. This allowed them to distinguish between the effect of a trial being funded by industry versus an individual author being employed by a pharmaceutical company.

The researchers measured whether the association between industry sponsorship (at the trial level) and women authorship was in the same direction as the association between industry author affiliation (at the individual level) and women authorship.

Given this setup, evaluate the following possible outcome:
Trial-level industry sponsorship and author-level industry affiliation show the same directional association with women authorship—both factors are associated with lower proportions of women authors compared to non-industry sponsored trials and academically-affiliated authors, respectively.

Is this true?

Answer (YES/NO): NO